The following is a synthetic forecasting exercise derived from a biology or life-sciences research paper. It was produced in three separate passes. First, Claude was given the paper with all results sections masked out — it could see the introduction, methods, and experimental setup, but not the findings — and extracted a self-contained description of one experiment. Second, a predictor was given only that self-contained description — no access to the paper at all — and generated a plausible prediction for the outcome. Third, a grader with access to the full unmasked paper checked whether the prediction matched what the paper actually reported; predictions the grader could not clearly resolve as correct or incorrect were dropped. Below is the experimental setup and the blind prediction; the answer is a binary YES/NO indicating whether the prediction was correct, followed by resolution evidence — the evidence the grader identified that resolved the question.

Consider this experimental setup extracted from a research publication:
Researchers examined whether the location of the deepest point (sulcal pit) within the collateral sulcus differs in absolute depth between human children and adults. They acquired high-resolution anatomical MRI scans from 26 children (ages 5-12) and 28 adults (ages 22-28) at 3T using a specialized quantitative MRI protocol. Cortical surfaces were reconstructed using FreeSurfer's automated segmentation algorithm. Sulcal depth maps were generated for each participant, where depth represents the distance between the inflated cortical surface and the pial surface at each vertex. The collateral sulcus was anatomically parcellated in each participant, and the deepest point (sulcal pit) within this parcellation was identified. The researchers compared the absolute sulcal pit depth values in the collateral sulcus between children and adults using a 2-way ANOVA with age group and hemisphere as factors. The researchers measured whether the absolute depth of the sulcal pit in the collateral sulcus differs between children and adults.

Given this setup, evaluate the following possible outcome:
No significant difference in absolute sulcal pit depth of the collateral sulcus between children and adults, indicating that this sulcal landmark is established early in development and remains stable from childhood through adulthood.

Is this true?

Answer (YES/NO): NO